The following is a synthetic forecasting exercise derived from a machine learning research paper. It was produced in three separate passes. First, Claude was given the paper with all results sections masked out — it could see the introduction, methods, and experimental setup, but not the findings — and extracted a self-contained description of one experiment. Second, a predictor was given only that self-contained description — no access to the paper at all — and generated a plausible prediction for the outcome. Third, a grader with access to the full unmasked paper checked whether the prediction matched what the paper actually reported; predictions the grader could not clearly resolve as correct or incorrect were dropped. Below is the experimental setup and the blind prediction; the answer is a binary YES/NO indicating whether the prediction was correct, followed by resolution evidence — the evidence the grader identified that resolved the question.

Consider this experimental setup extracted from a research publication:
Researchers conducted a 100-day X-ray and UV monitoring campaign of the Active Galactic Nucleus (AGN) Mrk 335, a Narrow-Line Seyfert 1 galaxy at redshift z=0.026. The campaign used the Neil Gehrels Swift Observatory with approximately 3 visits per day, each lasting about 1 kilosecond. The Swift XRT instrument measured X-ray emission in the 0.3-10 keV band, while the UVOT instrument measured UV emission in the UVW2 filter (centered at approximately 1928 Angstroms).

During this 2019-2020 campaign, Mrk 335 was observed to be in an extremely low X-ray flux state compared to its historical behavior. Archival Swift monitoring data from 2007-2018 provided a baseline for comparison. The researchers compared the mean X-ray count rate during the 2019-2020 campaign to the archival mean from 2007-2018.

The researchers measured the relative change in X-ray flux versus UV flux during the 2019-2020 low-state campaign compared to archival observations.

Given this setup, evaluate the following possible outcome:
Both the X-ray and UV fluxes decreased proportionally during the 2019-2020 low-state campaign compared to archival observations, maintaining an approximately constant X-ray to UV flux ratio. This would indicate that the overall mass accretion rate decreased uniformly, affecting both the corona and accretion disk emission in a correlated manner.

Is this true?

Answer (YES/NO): NO